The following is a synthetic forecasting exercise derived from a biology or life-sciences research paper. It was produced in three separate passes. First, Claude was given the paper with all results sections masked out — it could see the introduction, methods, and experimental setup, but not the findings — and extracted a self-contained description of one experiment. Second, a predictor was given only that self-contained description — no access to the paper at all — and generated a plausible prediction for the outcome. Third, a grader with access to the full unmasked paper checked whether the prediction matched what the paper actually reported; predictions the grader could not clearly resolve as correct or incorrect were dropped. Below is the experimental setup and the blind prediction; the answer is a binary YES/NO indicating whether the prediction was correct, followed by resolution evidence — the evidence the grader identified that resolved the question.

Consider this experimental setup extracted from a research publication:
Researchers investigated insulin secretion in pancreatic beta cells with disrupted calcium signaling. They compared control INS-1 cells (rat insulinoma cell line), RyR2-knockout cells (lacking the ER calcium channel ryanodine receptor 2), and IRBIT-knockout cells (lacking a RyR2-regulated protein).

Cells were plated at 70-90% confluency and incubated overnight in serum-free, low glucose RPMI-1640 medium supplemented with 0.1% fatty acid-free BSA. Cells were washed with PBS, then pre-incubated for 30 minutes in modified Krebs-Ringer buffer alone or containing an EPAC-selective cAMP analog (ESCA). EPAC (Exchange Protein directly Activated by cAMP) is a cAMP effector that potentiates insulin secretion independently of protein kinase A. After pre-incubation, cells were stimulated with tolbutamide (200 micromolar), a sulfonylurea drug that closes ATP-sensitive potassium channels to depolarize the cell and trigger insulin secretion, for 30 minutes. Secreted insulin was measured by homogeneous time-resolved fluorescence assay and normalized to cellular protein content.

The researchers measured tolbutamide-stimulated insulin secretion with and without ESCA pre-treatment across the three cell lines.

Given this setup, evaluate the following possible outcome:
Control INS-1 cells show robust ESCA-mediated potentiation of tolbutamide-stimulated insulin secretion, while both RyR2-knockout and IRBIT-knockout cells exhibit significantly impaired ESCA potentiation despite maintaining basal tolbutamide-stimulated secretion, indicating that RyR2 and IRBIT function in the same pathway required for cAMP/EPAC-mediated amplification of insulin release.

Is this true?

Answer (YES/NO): NO